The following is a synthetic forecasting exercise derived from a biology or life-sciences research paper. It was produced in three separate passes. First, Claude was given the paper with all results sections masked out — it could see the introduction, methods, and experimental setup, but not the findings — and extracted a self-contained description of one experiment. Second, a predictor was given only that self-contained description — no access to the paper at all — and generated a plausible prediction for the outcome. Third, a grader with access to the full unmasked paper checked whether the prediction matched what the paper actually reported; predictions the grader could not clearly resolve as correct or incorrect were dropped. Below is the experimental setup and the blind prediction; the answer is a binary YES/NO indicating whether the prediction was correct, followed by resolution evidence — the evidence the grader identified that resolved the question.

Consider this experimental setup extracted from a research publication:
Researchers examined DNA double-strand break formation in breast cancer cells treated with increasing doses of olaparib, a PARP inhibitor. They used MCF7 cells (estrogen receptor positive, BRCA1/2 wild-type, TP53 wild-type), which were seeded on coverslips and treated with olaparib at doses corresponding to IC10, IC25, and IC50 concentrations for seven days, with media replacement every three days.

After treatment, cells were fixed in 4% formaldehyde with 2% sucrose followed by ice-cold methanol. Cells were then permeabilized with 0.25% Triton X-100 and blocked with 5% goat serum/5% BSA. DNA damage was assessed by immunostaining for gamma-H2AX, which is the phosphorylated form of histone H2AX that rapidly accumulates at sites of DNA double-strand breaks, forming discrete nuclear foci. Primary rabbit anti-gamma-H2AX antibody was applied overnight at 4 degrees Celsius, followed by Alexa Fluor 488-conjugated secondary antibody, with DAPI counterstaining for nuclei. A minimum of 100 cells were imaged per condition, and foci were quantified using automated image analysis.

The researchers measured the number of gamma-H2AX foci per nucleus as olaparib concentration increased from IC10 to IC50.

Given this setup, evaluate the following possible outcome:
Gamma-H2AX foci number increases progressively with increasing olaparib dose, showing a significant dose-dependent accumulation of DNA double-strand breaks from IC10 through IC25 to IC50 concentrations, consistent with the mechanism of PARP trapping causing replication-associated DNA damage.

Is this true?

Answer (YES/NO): YES